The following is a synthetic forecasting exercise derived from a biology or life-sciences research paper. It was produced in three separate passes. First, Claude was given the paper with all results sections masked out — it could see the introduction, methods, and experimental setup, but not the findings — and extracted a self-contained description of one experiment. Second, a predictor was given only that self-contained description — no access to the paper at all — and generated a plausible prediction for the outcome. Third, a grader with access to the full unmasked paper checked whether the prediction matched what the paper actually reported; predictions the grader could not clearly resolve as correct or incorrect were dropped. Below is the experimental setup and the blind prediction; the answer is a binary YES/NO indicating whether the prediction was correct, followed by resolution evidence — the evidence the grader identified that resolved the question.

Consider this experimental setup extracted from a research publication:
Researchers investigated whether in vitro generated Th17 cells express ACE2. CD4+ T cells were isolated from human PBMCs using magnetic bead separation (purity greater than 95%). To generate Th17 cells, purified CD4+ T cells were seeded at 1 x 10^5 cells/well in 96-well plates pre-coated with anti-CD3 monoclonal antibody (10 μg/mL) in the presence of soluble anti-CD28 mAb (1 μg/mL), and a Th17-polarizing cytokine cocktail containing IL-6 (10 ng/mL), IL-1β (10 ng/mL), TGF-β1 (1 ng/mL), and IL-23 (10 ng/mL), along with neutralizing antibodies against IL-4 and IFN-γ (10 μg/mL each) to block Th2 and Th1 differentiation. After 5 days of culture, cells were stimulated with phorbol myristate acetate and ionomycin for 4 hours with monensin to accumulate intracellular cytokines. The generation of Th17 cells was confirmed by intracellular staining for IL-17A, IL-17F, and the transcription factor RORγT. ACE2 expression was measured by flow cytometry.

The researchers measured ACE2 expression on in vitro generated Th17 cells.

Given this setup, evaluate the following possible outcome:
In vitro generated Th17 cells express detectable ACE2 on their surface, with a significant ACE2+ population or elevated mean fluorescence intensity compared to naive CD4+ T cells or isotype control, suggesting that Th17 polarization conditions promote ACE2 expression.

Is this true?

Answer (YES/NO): NO